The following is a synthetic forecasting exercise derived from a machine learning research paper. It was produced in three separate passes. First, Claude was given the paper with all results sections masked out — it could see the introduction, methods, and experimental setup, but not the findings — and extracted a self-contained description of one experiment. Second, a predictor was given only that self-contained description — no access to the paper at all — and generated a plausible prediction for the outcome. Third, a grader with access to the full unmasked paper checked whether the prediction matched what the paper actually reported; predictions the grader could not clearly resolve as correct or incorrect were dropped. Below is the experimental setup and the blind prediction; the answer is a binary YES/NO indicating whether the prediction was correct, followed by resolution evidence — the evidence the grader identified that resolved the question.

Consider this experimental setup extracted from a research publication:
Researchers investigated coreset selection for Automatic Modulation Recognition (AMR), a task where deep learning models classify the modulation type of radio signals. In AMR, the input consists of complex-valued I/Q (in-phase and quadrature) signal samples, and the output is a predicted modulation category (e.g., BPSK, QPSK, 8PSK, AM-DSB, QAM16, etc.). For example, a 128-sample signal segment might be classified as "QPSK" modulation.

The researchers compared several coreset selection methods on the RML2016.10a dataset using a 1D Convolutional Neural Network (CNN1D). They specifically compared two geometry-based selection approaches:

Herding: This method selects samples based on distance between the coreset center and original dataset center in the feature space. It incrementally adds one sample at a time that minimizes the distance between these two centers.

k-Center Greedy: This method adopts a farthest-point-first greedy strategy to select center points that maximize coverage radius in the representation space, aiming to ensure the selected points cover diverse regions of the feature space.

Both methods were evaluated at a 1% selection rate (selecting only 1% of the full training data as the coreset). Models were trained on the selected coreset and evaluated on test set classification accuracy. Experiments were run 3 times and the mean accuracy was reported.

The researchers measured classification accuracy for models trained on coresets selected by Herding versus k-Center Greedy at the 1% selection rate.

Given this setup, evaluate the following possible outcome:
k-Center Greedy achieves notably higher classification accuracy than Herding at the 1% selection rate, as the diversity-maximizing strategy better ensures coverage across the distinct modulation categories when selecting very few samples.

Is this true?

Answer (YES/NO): NO